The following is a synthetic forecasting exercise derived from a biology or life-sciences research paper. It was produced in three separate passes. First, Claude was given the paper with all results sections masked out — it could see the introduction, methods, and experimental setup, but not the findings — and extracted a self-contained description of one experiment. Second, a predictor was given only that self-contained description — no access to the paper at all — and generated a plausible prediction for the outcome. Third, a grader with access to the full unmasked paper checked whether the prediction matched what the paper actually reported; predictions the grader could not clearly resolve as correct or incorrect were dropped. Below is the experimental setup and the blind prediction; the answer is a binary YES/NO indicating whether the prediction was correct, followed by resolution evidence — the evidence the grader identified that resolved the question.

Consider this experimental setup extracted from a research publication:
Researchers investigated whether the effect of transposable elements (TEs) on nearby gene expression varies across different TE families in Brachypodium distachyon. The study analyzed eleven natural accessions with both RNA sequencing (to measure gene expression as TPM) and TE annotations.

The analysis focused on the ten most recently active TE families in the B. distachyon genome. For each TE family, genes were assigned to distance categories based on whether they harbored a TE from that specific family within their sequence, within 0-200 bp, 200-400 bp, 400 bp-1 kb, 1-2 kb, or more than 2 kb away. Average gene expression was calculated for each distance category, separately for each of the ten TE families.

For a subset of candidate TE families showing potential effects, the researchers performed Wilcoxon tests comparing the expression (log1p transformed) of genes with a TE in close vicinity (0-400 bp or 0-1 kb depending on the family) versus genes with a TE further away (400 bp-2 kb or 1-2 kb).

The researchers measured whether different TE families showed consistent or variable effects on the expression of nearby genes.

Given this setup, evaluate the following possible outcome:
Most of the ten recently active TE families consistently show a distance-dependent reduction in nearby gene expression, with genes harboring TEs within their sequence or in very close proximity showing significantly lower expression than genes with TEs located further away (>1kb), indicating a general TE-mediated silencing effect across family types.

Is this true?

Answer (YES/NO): NO